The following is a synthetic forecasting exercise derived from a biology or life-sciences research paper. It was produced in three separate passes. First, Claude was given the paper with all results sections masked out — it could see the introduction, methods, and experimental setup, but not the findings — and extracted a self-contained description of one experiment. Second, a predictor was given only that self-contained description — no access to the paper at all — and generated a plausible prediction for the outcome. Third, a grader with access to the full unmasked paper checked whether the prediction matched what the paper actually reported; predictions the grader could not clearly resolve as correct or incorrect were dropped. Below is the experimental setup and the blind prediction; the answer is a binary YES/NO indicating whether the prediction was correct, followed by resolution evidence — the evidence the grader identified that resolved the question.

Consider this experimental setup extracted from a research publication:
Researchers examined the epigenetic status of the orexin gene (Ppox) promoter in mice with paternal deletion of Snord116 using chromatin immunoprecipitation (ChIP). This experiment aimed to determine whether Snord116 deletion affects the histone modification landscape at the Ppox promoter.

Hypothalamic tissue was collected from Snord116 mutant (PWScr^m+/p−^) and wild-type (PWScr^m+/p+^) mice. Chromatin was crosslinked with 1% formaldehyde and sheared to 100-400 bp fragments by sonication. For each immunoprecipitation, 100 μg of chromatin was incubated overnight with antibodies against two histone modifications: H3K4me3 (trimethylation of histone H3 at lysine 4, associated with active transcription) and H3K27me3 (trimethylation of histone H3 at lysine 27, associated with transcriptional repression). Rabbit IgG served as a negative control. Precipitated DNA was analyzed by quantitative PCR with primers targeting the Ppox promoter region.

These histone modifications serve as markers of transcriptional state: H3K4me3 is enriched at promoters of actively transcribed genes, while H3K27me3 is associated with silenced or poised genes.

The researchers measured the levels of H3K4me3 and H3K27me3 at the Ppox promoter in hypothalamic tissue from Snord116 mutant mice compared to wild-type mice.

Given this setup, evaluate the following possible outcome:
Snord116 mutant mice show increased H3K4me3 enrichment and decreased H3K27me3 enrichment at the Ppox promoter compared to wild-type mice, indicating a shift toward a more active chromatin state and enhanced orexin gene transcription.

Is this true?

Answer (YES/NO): NO